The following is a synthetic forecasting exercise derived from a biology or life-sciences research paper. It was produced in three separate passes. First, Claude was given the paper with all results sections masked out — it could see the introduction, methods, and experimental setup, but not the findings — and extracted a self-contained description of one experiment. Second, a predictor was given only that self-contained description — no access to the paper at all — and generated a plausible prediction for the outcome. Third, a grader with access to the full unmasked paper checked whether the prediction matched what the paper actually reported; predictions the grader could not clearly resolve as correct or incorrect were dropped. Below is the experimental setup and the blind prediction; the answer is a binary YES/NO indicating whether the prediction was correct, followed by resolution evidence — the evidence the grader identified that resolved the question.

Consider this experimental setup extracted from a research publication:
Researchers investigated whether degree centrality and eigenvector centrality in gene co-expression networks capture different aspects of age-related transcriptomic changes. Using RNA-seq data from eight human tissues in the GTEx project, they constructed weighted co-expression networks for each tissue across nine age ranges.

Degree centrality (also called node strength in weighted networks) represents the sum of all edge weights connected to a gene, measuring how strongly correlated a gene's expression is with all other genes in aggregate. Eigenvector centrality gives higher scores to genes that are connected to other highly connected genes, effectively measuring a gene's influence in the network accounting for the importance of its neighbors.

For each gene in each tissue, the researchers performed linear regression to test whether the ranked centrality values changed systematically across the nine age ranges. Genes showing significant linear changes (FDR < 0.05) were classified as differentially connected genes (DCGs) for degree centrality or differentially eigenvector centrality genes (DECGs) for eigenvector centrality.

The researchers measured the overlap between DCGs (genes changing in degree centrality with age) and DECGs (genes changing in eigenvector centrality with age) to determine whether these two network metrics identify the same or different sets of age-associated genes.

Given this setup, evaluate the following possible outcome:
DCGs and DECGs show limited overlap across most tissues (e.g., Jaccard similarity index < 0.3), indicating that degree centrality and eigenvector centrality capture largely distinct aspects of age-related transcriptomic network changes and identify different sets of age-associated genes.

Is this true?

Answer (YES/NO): NO